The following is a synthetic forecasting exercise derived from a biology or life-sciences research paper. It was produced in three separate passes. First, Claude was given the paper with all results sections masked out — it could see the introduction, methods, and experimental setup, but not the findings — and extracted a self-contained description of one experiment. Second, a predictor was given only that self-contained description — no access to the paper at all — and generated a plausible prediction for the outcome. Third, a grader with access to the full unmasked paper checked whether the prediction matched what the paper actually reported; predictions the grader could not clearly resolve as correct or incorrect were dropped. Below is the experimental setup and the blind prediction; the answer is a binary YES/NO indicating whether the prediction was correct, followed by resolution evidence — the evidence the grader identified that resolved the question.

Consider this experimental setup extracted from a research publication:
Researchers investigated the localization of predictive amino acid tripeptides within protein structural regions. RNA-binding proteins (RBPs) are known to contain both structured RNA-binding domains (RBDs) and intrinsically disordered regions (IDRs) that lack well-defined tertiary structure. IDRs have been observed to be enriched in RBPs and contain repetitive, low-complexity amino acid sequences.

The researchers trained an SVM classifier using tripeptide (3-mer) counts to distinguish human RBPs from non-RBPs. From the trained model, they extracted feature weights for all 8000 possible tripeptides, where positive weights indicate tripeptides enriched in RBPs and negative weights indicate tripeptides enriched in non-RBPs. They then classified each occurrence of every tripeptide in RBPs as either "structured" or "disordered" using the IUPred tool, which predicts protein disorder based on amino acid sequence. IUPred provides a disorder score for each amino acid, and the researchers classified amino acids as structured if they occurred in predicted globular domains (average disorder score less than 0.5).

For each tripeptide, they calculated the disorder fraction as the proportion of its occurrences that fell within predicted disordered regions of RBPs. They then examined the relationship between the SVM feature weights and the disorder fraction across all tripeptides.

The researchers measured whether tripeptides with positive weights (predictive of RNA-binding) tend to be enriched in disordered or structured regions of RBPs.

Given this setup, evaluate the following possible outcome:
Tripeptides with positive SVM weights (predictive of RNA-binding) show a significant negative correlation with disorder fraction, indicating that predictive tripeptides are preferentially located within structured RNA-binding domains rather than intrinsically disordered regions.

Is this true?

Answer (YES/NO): NO